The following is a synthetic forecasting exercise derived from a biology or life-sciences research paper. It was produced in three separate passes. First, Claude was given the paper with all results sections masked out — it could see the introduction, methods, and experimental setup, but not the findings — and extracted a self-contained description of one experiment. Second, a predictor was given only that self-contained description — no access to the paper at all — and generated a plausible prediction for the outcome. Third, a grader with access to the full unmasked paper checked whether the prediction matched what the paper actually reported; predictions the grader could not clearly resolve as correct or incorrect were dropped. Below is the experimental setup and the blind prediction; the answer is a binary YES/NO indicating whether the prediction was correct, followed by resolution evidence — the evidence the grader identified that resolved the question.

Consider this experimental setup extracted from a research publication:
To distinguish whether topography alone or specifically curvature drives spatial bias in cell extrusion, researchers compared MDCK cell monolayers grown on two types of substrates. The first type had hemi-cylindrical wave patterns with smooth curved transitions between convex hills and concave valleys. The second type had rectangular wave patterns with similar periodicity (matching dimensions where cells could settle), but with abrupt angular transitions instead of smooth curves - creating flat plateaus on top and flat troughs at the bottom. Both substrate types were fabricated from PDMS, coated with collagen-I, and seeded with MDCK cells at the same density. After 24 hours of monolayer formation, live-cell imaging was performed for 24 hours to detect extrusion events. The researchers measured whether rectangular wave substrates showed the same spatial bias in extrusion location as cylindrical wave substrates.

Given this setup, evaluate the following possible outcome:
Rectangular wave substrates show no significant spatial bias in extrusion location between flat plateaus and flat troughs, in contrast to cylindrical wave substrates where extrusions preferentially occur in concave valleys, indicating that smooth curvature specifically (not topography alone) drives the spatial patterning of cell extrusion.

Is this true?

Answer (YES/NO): YES